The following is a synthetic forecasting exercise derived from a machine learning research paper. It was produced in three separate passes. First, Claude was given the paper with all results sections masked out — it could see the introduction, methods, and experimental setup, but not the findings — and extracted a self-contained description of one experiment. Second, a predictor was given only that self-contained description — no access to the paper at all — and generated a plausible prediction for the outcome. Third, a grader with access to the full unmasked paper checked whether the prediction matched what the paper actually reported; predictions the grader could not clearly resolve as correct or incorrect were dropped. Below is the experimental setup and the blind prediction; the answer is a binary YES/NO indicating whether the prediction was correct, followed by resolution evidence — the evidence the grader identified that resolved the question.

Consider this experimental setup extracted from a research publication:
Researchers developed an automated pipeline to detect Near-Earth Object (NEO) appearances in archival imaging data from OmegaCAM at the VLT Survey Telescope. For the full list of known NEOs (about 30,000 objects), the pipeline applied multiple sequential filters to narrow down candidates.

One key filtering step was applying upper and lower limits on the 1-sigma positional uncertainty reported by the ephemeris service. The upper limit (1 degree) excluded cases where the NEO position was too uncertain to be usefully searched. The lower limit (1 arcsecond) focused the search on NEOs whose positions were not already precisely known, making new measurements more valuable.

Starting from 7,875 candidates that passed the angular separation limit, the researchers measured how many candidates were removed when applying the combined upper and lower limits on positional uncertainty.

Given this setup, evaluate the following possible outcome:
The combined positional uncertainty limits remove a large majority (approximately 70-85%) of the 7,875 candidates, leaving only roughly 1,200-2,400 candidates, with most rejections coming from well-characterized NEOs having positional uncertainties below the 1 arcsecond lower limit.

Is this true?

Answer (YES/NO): NO